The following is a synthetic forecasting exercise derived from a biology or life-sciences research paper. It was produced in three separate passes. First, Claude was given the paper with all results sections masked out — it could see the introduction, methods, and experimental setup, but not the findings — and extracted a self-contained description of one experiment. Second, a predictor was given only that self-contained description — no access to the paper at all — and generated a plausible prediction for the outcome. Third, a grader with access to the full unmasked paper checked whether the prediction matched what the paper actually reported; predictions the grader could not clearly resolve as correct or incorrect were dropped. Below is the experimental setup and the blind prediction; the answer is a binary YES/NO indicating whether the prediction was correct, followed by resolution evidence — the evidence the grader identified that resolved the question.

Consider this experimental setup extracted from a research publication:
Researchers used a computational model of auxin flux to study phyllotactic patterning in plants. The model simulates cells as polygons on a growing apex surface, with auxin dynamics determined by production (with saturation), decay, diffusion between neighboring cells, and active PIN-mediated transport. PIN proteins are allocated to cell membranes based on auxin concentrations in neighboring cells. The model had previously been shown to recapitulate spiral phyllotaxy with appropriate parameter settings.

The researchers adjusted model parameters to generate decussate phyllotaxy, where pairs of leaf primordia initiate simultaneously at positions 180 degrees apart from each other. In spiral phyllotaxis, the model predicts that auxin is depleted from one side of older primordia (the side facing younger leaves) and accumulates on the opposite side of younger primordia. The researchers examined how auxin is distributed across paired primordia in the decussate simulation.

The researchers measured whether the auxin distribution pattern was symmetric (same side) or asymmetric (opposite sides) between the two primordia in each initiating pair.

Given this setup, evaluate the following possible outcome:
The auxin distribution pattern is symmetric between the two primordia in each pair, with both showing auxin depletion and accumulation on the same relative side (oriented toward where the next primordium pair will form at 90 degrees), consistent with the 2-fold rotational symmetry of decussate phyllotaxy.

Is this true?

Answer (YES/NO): NO